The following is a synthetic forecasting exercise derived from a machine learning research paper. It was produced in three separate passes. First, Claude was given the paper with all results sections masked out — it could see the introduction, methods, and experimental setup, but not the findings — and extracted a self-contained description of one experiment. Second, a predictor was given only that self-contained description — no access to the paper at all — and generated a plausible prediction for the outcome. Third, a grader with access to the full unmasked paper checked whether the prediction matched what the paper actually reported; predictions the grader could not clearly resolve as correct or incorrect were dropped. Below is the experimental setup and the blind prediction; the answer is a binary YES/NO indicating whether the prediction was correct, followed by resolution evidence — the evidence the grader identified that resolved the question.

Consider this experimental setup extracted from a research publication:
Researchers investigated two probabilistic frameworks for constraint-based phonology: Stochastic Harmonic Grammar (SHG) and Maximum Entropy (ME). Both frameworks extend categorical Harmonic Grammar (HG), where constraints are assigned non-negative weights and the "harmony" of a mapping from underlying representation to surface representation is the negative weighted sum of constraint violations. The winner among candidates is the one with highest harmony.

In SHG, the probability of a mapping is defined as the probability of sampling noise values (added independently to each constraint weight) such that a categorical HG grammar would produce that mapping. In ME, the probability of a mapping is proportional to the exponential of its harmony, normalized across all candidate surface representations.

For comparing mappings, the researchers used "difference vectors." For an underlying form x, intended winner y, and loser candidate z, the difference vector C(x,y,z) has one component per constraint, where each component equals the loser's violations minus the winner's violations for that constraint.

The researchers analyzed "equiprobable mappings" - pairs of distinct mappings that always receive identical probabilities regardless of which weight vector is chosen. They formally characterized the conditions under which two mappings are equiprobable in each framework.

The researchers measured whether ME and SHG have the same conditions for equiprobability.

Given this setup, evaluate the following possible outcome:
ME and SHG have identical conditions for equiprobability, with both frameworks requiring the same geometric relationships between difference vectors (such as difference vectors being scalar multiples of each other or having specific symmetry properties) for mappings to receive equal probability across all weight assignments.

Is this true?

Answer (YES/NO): NO